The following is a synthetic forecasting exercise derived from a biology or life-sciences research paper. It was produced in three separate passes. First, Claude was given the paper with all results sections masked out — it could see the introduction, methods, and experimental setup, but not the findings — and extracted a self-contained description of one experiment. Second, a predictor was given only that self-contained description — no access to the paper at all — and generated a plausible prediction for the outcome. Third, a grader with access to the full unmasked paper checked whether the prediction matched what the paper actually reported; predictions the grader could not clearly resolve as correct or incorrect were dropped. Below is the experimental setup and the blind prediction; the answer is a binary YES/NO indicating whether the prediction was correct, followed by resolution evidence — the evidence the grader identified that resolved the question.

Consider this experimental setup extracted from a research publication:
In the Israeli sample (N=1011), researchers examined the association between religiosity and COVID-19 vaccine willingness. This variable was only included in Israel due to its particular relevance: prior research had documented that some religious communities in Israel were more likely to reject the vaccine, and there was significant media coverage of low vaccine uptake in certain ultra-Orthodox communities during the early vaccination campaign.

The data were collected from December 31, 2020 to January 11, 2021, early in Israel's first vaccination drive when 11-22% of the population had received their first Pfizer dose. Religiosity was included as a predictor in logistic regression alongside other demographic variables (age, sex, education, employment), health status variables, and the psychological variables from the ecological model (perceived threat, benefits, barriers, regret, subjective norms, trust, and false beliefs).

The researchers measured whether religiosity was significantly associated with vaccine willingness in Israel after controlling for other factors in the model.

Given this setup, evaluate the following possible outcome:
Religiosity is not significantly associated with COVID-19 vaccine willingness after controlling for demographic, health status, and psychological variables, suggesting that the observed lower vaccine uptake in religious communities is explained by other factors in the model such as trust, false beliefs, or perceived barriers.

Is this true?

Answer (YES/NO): YES